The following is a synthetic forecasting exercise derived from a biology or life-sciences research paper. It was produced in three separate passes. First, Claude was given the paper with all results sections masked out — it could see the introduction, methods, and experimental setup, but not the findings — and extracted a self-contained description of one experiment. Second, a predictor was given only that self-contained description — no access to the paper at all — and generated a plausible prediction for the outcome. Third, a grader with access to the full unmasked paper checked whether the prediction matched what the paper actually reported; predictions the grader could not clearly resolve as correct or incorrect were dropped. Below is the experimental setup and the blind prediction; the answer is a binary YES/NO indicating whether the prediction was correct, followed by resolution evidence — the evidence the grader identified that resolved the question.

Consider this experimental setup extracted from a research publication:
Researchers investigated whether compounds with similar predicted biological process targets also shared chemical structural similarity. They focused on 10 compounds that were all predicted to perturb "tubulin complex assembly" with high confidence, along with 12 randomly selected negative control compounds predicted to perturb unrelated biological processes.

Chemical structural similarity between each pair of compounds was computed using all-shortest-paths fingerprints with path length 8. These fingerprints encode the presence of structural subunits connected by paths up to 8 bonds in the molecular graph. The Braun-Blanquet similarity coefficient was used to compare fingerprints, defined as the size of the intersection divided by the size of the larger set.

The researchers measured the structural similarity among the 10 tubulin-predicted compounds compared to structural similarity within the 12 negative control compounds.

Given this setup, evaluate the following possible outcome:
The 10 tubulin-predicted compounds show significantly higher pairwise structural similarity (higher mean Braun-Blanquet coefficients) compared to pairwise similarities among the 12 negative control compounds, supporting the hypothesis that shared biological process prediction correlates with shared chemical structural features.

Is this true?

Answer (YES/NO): NO